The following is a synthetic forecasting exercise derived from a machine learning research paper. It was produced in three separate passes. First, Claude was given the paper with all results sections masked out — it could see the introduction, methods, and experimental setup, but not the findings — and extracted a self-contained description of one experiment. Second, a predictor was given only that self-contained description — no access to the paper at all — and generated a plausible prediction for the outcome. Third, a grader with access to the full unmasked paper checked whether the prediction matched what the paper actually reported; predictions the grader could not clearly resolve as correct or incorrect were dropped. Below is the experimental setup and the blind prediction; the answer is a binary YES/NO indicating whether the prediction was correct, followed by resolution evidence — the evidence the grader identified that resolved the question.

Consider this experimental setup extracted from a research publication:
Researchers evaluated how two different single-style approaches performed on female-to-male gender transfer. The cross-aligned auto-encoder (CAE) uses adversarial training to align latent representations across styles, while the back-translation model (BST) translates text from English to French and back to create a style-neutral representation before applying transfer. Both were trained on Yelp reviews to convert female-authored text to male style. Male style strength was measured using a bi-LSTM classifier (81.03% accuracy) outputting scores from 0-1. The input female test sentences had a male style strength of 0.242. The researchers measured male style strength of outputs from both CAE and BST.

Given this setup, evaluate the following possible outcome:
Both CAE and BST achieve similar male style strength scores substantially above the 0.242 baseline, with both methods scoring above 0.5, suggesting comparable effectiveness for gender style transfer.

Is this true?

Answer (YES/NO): NO